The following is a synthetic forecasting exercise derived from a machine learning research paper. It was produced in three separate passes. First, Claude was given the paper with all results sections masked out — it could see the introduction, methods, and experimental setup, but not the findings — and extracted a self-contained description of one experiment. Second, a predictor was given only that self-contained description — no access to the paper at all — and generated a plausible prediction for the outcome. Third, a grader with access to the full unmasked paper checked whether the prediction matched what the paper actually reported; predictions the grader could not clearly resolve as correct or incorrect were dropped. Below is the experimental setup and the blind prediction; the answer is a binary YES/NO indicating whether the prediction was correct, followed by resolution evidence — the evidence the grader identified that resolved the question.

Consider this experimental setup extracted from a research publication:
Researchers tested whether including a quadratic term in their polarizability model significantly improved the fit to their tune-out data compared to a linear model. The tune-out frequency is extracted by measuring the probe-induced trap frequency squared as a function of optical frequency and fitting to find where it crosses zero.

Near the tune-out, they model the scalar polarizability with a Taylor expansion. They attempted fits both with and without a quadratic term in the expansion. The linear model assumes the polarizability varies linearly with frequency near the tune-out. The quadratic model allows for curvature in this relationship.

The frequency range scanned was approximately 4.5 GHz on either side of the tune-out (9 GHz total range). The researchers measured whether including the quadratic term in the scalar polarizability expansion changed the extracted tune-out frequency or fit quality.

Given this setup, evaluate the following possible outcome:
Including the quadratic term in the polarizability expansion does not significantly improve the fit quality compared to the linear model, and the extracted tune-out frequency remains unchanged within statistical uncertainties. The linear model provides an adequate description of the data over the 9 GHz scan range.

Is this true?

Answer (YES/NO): YES